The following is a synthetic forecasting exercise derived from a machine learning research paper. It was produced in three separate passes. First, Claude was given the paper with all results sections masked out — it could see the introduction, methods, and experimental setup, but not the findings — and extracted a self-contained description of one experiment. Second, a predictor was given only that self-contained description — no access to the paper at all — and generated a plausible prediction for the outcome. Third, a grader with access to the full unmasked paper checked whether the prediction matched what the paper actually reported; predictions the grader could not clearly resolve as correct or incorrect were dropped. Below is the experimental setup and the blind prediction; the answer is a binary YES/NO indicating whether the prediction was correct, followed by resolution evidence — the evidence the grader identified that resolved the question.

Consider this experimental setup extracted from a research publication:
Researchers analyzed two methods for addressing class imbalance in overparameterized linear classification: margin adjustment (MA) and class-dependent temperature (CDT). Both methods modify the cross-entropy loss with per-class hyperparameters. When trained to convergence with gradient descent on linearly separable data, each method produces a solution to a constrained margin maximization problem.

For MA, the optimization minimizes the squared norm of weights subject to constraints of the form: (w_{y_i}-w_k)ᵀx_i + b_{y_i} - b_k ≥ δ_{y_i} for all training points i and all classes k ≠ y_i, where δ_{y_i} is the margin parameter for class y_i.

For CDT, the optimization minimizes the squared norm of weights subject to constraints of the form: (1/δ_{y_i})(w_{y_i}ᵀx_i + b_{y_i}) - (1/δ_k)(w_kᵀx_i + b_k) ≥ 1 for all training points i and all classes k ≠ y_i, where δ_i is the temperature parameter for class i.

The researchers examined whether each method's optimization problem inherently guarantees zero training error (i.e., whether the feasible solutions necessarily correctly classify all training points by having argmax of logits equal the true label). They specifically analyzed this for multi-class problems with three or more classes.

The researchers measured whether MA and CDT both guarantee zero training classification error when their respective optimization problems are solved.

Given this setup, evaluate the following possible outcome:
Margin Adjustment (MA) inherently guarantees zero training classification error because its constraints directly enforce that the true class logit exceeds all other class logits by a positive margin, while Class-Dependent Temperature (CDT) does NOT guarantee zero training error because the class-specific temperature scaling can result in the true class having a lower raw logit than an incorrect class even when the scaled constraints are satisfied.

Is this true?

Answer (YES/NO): YES